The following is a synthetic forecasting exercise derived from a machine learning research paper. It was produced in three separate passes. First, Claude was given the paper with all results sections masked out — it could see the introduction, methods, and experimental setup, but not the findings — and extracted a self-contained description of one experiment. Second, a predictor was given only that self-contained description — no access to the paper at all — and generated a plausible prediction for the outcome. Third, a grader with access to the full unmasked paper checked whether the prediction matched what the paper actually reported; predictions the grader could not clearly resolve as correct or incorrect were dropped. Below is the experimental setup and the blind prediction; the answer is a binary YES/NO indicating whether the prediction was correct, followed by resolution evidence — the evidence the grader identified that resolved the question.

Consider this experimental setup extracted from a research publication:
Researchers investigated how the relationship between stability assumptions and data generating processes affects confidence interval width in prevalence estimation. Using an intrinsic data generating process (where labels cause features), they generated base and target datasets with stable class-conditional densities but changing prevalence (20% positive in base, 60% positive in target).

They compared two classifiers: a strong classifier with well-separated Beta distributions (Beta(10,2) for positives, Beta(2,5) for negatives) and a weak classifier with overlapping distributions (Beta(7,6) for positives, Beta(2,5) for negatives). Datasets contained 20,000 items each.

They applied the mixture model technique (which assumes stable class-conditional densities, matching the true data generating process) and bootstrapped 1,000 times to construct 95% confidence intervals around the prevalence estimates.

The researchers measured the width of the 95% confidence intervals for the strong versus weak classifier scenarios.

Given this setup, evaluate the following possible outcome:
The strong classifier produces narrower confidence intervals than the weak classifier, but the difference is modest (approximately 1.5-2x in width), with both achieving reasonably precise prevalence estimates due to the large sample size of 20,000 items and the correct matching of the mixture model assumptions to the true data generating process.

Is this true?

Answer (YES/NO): NO